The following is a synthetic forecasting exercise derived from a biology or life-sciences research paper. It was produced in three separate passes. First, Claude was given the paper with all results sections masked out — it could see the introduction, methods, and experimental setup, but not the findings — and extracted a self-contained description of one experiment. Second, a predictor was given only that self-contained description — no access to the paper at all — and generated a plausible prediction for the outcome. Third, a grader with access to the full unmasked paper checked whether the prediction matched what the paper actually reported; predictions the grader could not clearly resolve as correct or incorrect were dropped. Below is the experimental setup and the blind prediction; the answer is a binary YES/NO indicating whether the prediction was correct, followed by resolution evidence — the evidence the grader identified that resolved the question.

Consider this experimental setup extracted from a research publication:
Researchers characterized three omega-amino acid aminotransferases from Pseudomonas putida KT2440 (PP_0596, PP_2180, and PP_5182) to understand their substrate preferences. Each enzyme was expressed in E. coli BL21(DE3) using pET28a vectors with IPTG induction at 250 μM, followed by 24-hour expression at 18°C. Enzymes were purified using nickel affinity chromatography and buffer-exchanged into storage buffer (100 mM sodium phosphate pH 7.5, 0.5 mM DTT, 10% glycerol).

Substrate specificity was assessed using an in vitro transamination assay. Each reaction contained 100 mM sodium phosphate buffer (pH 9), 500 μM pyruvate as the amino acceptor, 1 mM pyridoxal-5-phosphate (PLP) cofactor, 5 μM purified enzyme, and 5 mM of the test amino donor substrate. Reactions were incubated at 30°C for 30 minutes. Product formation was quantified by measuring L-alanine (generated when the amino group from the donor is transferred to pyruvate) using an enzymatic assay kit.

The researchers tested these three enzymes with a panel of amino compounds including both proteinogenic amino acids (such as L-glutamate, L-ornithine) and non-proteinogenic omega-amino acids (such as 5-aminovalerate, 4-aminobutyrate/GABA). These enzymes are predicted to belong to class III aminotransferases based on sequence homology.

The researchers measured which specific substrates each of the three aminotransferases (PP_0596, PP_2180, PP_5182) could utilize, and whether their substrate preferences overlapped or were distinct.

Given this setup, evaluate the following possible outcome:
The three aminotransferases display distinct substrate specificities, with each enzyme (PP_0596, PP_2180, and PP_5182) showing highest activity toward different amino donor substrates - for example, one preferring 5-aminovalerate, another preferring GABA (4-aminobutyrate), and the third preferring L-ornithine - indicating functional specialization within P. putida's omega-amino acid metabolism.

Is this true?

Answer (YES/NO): NO